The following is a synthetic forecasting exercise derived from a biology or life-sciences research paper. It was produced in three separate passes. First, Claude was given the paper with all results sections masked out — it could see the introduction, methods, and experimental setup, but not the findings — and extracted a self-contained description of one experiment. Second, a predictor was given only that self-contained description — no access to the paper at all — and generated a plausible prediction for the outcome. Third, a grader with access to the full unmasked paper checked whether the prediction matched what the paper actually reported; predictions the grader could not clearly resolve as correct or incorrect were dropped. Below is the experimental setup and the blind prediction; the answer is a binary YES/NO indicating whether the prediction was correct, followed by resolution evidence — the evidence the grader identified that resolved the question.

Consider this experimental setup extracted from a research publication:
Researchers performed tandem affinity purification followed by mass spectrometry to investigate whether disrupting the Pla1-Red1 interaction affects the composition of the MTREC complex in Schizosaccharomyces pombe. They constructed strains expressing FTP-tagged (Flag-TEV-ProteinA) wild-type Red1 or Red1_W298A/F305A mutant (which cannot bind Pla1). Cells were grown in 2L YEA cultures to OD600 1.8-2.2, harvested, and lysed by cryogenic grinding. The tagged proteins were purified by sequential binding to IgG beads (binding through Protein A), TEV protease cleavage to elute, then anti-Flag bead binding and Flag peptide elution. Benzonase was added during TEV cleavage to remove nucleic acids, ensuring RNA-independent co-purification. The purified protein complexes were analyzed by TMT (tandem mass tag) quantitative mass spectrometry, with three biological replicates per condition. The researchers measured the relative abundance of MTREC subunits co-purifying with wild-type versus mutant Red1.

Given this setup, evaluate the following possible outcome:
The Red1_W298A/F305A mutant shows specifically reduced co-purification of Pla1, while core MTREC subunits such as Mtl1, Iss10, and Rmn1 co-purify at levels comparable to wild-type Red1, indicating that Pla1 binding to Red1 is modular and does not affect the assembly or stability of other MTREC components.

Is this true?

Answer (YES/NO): YES